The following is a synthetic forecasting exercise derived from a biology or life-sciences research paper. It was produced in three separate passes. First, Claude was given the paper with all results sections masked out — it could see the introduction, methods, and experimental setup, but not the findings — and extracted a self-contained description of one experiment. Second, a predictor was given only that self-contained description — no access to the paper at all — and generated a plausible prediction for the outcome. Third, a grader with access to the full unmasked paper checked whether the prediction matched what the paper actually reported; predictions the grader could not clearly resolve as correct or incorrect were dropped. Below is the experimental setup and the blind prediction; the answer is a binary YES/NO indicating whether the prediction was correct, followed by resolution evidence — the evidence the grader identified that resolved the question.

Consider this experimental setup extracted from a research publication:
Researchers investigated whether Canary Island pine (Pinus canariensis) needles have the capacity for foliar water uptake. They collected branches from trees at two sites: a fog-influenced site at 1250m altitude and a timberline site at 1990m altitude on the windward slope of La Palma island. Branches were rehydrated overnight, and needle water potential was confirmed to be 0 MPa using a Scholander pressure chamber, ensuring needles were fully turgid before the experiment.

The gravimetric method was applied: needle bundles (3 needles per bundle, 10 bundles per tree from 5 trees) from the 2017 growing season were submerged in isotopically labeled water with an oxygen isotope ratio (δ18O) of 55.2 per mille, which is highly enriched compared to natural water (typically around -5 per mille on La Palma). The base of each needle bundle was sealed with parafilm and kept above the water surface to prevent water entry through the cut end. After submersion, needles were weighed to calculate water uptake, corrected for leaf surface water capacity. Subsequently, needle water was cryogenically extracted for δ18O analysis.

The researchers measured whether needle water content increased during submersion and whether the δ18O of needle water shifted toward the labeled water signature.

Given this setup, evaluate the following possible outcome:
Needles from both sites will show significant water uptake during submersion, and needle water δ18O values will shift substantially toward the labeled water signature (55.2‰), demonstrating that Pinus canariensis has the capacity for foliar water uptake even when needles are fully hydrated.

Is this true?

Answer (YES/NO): YES